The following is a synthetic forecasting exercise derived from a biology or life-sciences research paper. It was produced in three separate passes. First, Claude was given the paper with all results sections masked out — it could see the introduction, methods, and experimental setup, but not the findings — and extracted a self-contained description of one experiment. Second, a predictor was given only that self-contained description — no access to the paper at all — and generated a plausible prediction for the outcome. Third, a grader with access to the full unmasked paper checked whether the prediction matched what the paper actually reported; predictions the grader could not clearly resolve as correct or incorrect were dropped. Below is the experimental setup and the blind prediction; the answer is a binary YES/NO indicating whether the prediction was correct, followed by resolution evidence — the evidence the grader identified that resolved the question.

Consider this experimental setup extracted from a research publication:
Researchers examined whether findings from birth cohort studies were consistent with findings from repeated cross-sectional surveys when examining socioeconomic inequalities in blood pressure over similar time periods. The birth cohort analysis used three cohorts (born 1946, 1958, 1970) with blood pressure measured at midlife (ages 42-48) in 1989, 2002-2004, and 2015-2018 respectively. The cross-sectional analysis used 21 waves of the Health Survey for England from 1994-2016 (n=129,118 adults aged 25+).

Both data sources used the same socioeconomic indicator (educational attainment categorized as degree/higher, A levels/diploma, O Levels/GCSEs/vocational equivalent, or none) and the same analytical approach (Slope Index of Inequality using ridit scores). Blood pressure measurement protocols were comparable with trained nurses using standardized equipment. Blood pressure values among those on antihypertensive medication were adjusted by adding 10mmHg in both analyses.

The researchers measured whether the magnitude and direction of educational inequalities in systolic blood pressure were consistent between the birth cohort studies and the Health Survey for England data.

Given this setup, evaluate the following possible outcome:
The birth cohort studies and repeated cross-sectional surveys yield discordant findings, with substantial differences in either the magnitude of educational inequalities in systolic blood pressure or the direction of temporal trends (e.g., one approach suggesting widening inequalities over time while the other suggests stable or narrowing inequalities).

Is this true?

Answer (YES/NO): NO